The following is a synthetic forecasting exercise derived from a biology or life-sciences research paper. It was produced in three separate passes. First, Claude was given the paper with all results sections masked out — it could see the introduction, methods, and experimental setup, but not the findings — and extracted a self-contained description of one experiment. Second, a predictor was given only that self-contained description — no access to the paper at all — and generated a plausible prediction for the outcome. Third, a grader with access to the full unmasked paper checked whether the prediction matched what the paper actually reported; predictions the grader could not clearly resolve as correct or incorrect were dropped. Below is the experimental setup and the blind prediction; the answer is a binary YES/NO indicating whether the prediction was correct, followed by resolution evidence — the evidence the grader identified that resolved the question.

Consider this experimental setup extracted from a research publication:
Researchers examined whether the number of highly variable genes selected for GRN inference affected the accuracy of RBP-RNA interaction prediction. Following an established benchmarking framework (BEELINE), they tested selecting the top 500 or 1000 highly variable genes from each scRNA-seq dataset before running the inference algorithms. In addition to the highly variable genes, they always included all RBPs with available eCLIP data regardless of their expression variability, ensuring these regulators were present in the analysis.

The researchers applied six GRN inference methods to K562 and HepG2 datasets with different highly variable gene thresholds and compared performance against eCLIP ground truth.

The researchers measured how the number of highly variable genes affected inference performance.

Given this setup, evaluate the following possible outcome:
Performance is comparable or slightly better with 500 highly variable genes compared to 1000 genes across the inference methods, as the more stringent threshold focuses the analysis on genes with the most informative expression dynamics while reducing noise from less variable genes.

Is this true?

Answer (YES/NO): NO